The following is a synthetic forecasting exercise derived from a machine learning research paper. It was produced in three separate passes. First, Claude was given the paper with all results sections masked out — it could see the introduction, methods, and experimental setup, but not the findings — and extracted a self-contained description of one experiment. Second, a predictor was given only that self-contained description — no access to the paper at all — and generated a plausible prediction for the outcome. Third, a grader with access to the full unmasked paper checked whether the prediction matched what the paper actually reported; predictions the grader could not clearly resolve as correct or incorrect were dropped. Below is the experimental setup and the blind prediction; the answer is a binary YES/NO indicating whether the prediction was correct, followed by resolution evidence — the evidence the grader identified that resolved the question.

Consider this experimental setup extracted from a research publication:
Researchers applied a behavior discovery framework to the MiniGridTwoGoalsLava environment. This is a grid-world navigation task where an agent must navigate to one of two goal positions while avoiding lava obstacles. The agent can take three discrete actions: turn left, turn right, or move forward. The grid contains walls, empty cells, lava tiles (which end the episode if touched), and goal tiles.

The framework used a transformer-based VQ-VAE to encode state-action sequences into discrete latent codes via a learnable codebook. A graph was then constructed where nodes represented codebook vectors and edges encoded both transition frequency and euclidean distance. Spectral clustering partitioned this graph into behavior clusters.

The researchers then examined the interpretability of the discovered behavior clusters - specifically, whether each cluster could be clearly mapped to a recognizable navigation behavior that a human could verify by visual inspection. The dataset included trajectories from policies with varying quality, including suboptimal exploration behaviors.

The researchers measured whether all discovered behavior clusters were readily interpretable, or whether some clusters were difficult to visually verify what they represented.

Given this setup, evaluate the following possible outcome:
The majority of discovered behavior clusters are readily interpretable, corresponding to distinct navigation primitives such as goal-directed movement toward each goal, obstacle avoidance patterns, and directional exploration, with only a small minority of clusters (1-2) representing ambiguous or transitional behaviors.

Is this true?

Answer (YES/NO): NO